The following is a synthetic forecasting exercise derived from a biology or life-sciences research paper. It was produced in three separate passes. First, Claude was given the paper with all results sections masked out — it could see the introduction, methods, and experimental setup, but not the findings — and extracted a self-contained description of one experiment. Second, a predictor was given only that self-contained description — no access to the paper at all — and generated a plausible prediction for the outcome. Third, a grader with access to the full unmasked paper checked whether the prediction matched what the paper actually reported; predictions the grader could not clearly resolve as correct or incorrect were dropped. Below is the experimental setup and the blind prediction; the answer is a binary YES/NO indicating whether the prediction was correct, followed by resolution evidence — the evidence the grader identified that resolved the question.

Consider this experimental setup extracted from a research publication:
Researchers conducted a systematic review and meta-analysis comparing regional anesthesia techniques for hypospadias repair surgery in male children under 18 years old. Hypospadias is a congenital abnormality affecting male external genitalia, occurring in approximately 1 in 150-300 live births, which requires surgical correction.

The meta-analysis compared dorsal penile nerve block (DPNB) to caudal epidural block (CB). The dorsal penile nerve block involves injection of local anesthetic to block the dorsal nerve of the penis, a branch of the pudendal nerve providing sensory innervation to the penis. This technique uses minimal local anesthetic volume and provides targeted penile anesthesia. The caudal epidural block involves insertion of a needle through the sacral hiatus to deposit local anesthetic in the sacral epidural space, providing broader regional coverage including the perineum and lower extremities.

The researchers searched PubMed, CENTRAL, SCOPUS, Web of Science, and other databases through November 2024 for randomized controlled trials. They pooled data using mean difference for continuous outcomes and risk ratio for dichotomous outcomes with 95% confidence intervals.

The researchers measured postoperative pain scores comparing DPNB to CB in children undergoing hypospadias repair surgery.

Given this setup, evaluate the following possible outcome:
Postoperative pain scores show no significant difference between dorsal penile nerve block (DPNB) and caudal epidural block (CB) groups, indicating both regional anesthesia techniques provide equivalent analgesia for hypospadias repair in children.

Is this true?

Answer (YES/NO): YES